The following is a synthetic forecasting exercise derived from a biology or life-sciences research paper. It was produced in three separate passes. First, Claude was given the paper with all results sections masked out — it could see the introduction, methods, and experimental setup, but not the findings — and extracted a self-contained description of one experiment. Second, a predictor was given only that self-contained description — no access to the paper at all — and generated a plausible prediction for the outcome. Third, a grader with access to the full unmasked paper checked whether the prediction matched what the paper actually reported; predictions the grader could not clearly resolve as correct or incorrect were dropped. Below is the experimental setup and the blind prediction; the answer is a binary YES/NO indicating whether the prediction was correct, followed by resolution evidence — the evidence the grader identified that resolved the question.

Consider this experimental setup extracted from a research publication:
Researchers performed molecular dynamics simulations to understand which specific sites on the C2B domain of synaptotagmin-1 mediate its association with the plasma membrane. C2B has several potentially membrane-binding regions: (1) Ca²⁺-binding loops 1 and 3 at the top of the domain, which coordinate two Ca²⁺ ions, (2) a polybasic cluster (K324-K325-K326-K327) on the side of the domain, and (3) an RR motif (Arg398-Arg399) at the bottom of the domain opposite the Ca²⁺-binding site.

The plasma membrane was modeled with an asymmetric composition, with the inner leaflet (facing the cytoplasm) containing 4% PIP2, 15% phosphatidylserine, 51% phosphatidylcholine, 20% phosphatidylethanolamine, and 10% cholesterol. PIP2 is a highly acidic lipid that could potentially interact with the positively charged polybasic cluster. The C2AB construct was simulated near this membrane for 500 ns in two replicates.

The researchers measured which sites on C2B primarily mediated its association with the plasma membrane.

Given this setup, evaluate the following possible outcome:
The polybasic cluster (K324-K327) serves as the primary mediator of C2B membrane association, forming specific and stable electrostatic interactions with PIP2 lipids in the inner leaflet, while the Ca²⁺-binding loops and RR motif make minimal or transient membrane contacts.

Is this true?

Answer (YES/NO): NO